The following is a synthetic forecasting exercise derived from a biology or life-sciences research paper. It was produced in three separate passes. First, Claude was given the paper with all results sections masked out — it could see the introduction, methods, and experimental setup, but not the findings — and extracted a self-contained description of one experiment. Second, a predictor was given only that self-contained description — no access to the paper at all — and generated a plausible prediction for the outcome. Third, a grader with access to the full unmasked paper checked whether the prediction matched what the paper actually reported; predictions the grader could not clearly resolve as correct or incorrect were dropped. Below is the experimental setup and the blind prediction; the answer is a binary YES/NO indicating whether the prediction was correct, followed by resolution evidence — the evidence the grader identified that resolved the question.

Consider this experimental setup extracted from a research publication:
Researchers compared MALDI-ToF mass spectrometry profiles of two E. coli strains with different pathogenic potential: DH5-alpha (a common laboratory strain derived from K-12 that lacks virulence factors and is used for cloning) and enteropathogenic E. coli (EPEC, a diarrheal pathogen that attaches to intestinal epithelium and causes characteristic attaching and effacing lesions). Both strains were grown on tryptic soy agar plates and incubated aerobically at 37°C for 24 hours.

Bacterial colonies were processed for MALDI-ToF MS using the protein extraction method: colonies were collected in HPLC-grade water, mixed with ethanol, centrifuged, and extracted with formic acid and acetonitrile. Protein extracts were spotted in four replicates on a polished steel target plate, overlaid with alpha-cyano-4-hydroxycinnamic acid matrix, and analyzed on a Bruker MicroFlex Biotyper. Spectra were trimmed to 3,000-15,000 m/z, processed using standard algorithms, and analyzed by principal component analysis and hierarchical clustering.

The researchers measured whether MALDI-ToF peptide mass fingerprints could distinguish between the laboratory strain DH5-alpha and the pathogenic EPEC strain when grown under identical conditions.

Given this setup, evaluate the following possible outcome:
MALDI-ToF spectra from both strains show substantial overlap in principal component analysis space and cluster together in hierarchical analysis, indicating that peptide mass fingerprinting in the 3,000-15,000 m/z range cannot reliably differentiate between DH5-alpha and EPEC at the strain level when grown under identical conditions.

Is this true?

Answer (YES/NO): NO